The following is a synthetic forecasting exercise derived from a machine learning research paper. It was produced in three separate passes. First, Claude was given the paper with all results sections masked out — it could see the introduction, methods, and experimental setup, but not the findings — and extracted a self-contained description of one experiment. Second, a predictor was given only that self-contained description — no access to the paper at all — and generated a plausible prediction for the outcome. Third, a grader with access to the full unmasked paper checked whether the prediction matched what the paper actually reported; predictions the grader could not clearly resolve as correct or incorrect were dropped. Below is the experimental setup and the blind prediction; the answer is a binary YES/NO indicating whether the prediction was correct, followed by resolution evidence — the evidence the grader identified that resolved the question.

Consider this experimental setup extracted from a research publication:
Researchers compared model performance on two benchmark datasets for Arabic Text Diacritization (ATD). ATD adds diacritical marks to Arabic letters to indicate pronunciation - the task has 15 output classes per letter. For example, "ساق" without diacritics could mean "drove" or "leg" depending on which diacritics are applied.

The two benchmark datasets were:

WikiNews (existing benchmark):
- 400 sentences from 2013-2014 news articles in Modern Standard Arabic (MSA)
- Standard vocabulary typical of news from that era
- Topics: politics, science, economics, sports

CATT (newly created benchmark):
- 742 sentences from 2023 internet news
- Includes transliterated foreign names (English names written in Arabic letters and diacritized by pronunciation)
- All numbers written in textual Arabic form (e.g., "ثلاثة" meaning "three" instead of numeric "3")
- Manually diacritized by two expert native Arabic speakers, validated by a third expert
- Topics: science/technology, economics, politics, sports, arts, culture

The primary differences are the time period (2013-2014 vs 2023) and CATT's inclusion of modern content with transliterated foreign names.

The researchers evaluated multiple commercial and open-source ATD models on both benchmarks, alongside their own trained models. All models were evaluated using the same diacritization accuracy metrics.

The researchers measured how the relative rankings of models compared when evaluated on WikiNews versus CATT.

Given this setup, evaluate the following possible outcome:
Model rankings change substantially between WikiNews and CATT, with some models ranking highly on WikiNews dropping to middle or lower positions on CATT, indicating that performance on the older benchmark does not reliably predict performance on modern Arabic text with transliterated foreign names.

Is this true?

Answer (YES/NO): NO